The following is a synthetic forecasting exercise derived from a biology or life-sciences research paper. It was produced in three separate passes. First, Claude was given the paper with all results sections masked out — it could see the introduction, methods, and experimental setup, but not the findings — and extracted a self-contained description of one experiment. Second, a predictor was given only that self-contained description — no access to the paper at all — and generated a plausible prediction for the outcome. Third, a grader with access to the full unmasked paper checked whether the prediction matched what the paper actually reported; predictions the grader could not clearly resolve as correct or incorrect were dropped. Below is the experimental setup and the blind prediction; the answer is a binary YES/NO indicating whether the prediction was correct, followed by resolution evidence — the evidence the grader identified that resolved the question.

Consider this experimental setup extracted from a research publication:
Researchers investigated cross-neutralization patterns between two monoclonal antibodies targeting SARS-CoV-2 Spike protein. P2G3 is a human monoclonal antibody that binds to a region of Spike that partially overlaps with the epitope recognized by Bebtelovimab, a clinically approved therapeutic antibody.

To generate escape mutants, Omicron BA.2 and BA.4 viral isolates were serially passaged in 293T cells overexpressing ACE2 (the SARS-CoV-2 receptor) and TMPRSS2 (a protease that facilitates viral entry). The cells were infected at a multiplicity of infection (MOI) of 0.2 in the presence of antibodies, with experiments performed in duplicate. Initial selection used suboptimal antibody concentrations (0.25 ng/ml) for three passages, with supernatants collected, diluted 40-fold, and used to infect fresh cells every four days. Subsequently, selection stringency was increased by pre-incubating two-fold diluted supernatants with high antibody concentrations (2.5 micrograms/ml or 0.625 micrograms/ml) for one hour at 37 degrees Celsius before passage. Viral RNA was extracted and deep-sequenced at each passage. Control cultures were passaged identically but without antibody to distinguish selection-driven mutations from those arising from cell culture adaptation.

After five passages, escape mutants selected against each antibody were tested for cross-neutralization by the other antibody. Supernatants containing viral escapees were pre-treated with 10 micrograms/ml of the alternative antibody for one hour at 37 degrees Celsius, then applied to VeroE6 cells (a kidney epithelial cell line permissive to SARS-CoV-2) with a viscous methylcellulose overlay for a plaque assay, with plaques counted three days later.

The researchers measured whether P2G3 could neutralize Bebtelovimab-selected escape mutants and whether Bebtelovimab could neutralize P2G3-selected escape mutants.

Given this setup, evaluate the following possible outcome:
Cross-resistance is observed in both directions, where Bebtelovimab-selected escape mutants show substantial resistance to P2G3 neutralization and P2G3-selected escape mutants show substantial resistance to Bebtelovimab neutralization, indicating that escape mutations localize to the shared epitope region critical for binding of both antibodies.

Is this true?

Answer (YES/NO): NO